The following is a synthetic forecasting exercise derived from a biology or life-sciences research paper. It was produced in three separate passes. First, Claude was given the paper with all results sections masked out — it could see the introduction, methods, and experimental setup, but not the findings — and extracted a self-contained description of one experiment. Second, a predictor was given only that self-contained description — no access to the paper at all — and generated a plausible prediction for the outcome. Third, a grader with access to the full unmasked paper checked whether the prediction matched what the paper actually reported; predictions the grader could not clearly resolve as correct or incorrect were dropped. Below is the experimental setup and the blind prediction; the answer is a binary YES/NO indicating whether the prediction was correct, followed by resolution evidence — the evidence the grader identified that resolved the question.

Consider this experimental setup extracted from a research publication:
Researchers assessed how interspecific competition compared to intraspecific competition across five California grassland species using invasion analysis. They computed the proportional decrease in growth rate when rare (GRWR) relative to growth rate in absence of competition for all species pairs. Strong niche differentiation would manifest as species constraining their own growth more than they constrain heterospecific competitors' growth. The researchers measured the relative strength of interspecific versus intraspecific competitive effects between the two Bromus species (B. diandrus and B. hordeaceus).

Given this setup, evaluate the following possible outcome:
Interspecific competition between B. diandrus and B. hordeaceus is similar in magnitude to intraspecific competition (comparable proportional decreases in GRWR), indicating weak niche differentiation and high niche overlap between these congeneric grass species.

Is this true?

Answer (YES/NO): YES